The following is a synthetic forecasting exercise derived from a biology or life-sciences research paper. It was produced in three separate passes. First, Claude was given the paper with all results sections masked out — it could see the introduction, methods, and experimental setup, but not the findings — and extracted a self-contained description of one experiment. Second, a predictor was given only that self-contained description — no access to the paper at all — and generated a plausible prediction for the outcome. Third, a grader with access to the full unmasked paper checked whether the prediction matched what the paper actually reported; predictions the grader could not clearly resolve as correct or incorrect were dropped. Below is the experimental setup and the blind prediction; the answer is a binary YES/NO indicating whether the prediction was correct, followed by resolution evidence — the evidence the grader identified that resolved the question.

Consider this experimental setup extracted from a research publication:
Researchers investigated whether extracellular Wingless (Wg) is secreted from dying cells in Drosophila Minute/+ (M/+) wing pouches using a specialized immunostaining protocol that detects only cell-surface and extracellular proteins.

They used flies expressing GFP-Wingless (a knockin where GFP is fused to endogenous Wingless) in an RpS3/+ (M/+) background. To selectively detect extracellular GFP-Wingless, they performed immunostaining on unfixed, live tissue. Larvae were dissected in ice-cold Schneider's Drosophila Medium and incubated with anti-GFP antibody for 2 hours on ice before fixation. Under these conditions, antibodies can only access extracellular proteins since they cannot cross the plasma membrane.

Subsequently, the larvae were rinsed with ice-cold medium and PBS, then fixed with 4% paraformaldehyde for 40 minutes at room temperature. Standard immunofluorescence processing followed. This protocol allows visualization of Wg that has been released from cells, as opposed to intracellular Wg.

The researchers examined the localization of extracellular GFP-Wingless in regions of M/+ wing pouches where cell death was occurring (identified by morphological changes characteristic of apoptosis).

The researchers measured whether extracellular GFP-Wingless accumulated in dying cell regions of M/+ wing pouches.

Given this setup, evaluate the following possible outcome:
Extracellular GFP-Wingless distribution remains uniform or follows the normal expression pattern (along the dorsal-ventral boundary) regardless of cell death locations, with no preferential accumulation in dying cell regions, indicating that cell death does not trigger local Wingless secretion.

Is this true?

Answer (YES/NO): NO